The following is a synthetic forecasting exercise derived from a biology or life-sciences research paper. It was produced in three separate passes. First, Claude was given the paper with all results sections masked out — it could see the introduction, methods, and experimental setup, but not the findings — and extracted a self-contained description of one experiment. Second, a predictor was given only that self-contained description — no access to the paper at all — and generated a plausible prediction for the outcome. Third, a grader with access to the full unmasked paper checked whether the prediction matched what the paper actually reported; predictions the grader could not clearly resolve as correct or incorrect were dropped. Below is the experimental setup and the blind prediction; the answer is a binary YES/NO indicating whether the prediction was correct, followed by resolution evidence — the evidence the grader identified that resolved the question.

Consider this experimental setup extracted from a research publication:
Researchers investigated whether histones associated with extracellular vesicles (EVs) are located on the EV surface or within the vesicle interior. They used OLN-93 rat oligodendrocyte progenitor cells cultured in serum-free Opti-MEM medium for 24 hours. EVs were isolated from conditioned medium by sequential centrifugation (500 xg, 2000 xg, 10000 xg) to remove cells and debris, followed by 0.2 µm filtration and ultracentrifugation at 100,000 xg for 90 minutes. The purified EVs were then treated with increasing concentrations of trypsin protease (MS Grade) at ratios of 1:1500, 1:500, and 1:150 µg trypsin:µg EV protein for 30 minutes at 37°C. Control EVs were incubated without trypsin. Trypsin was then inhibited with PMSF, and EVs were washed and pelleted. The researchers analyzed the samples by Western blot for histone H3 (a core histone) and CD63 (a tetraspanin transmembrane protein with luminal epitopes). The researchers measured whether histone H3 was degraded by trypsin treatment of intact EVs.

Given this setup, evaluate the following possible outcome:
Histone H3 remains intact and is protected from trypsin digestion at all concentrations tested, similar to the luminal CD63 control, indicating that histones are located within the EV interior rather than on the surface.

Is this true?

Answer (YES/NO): NO